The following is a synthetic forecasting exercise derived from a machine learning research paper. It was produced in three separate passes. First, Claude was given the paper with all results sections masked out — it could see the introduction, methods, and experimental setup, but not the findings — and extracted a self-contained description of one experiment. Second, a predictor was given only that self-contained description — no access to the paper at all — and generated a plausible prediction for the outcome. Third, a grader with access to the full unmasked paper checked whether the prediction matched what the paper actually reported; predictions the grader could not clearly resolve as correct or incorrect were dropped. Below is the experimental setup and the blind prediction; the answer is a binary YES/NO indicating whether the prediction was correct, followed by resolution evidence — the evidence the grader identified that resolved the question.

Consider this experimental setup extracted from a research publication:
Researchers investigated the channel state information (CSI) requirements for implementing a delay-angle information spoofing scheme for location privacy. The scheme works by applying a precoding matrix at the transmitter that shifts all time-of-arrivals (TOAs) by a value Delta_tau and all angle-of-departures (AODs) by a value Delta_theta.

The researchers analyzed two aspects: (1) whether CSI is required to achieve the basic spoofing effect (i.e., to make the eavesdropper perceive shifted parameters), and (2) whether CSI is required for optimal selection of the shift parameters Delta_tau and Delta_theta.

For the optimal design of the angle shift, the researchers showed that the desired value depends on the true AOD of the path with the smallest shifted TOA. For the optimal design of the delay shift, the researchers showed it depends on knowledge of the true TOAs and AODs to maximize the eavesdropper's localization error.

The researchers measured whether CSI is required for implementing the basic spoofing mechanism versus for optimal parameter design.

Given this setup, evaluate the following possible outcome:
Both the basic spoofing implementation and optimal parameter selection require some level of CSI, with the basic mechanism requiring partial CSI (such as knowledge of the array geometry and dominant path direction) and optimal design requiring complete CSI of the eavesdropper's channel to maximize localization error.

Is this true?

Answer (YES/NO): NO